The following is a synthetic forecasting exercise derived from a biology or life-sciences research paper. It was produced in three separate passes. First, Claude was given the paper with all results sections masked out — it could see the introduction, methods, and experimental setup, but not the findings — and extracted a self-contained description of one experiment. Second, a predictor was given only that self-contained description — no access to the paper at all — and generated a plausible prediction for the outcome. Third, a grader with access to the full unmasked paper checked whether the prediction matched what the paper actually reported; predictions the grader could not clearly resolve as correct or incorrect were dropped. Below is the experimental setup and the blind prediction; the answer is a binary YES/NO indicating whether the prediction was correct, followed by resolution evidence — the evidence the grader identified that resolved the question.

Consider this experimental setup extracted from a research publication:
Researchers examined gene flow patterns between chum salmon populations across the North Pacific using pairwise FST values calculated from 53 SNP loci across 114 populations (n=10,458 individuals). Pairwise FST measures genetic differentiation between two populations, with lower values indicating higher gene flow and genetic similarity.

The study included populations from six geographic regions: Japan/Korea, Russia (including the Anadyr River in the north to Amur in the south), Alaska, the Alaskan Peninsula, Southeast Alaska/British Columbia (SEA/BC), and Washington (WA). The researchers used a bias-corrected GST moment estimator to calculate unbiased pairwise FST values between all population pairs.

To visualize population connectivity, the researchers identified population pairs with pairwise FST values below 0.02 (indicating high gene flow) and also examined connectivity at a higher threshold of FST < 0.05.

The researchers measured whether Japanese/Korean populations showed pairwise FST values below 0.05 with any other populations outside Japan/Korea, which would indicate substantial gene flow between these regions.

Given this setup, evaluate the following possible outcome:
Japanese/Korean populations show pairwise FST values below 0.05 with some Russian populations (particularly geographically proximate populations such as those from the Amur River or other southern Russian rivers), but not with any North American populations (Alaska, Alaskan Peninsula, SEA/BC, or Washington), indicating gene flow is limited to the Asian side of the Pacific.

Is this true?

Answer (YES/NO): NO